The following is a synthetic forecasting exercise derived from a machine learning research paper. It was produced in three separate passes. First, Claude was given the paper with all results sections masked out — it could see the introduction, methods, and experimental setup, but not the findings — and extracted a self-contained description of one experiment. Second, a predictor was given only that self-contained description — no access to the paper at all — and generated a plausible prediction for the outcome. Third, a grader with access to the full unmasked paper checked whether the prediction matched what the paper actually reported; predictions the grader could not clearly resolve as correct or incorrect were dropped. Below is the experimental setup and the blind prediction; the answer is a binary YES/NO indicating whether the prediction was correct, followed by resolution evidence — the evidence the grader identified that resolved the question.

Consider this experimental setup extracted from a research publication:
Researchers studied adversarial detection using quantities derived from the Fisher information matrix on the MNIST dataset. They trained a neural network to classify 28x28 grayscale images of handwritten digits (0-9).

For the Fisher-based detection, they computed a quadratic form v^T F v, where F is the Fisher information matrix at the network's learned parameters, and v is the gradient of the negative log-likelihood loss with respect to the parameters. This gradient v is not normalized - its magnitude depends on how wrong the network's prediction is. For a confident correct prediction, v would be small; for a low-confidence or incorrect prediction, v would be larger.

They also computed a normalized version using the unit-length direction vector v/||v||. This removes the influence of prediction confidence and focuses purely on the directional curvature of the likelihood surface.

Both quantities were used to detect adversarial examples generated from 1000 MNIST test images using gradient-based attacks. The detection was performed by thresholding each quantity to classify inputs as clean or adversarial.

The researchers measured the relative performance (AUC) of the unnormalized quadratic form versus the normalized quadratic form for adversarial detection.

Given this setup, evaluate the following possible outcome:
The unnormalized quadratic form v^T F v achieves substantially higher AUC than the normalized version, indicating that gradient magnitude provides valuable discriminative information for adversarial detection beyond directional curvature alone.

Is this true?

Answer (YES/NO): NO